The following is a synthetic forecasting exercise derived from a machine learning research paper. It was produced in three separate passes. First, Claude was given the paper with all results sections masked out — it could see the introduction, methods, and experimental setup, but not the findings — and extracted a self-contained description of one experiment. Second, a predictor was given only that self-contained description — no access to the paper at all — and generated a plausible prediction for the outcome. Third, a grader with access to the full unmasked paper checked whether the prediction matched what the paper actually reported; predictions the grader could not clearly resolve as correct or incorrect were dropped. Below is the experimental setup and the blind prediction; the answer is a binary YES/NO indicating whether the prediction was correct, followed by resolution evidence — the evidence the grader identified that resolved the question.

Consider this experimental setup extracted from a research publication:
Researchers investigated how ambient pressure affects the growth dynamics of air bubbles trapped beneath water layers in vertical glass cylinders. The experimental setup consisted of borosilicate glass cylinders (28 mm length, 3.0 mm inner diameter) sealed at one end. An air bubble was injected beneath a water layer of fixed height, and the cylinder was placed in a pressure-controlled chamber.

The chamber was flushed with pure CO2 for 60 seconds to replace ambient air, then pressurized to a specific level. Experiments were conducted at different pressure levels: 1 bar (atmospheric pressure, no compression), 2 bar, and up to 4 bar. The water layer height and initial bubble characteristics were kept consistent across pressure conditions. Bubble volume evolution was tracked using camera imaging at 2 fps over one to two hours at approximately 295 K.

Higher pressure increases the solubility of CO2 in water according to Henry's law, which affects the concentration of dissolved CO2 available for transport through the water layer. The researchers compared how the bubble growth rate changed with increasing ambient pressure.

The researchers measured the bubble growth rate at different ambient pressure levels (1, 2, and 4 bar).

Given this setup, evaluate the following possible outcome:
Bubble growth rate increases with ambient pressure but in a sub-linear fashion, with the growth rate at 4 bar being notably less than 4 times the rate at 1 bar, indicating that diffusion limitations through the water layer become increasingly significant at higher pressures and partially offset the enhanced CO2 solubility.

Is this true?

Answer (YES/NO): NO